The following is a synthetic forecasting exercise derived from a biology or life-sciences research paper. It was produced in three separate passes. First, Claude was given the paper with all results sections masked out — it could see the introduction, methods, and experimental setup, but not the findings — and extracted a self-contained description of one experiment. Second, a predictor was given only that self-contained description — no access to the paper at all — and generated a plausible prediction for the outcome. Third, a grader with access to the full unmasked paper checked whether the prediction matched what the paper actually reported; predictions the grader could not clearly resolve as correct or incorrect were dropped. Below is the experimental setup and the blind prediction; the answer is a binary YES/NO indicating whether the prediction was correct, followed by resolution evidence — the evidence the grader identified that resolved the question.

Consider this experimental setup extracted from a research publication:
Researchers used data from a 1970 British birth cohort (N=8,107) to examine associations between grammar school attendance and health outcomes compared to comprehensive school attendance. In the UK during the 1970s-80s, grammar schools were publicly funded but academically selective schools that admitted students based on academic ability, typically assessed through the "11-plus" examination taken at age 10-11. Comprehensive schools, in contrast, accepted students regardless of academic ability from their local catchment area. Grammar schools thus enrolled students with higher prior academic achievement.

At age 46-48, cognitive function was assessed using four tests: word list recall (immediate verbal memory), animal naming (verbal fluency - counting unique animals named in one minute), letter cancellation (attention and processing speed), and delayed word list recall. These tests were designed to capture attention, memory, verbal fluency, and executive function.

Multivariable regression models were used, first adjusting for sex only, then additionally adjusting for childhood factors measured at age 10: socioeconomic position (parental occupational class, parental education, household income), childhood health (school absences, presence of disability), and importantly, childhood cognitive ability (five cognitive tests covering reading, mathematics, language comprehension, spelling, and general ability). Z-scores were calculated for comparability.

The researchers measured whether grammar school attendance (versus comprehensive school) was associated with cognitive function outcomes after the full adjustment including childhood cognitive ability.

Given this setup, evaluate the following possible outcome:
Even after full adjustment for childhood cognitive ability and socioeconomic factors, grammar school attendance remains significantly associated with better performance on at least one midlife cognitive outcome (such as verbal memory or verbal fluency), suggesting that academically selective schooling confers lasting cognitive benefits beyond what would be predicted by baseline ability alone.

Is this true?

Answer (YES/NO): NO